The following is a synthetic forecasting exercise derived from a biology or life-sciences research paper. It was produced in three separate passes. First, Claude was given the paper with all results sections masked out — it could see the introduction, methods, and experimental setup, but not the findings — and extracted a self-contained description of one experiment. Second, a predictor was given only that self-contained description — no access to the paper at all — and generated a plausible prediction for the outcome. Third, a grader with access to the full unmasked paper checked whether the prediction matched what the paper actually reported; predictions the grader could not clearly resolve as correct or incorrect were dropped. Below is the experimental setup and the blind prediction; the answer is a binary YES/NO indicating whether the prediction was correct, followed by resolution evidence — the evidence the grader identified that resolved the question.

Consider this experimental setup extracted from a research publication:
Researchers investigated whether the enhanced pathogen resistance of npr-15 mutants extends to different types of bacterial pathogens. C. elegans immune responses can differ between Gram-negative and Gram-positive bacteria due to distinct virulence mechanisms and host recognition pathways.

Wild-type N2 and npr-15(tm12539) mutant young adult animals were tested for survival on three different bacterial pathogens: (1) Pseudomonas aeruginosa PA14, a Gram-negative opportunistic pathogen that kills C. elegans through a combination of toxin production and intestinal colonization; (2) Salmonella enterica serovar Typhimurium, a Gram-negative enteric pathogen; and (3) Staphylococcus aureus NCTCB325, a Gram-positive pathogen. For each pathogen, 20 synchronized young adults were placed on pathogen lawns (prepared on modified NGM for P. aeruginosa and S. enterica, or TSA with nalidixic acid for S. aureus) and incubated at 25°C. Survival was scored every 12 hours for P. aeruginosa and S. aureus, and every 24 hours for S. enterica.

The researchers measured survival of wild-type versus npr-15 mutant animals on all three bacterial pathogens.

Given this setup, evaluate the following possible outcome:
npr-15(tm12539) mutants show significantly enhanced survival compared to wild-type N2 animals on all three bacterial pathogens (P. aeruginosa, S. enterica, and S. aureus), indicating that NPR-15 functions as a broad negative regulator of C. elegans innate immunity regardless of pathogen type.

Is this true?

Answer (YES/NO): YES